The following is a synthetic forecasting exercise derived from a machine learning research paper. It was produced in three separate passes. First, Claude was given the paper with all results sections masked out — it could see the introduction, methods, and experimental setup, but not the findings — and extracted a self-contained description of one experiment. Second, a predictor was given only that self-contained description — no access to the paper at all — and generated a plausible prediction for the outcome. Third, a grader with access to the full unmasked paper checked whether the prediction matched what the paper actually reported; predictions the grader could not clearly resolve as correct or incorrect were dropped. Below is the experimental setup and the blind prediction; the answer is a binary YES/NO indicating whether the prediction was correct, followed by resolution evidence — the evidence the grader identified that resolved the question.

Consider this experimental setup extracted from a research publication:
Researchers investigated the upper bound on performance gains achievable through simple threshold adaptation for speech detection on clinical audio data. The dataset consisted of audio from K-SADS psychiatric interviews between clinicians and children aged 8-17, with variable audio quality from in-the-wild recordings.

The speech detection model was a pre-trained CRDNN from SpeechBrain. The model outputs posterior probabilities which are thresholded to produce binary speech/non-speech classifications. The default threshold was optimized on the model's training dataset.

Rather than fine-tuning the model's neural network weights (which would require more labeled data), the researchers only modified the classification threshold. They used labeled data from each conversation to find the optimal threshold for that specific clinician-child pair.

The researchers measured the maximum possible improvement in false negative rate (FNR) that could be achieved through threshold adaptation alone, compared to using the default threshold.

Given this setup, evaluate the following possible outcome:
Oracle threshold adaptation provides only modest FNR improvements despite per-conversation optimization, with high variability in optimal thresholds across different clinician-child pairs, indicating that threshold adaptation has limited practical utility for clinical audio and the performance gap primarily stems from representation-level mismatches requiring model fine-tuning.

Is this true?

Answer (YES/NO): YES